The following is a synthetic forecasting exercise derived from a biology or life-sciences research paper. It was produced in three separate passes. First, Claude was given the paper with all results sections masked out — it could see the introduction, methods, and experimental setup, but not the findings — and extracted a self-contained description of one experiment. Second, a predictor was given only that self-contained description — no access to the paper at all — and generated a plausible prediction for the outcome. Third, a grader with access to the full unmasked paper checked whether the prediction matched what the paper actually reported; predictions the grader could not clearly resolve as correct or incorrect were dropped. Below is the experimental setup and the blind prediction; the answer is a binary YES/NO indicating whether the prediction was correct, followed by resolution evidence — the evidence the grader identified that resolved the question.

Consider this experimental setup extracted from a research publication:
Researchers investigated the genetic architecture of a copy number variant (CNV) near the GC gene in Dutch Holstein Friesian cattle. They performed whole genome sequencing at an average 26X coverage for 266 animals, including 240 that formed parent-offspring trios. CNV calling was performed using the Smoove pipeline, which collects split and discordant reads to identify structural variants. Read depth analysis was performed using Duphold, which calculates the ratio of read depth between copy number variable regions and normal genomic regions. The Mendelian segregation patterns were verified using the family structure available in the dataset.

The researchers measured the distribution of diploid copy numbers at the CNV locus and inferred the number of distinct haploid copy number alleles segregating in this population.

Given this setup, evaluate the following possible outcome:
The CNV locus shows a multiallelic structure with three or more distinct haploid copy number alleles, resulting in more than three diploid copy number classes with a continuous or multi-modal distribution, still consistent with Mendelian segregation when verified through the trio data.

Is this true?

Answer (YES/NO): YES